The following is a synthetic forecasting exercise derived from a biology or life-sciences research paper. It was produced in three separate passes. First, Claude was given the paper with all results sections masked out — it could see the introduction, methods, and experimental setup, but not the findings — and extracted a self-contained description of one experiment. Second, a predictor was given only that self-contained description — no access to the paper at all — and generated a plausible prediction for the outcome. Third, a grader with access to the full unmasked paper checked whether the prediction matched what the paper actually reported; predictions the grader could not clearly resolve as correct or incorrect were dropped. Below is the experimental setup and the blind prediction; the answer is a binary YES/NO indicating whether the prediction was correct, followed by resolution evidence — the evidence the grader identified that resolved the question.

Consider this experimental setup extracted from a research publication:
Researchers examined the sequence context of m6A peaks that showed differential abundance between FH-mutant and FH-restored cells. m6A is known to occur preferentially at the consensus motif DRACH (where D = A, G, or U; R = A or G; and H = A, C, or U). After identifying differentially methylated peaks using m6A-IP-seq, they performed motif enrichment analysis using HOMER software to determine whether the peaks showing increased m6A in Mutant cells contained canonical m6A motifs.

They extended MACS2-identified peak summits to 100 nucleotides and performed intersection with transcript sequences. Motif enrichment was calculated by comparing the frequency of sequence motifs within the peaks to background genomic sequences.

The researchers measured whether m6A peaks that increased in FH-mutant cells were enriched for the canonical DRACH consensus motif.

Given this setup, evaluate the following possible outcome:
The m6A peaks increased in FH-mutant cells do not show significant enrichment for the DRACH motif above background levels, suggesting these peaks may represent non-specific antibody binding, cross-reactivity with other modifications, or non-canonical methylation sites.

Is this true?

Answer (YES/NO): NO